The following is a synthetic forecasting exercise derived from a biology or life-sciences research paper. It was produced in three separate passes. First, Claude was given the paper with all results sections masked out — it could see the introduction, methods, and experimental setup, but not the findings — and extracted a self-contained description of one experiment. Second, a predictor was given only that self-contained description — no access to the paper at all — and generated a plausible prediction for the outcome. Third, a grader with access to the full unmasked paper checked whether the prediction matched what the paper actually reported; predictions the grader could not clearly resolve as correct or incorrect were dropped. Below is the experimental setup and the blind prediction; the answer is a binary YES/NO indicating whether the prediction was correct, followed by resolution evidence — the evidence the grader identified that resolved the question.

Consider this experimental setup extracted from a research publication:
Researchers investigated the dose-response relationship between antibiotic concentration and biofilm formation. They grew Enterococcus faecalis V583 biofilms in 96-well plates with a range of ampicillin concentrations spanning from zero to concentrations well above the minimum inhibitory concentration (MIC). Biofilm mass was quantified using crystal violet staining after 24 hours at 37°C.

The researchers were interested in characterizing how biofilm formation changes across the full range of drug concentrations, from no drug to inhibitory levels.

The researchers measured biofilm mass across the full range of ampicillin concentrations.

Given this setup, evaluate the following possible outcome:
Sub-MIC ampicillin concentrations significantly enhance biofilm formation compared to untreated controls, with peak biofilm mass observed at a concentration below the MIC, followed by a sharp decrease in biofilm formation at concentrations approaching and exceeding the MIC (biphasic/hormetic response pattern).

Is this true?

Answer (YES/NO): YES